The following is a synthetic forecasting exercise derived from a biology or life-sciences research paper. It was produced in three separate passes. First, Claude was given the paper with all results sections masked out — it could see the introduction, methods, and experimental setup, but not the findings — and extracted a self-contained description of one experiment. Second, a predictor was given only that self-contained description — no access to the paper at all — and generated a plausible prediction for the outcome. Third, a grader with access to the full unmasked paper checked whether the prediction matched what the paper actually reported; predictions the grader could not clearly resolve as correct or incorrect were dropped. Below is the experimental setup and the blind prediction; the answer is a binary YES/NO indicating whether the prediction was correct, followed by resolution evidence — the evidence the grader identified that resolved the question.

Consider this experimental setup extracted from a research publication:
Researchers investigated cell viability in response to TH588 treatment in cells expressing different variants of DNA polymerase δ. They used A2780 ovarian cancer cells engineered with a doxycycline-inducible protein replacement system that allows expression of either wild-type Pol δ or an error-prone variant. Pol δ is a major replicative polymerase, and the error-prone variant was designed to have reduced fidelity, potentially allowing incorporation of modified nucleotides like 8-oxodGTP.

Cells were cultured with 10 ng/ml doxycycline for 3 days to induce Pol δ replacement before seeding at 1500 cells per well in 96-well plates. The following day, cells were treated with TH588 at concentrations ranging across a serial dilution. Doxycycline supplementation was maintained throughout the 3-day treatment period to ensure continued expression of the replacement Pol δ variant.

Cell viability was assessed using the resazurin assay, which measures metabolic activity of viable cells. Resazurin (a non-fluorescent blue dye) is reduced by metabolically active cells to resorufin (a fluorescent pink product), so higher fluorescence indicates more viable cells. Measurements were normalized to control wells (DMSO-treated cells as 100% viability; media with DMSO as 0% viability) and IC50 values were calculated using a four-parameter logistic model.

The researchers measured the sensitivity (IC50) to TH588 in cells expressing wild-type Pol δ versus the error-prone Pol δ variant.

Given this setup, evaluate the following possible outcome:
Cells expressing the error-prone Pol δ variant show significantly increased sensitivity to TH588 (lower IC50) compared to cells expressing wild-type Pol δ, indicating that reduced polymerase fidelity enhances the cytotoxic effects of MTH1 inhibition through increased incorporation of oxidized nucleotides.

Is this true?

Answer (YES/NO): YES